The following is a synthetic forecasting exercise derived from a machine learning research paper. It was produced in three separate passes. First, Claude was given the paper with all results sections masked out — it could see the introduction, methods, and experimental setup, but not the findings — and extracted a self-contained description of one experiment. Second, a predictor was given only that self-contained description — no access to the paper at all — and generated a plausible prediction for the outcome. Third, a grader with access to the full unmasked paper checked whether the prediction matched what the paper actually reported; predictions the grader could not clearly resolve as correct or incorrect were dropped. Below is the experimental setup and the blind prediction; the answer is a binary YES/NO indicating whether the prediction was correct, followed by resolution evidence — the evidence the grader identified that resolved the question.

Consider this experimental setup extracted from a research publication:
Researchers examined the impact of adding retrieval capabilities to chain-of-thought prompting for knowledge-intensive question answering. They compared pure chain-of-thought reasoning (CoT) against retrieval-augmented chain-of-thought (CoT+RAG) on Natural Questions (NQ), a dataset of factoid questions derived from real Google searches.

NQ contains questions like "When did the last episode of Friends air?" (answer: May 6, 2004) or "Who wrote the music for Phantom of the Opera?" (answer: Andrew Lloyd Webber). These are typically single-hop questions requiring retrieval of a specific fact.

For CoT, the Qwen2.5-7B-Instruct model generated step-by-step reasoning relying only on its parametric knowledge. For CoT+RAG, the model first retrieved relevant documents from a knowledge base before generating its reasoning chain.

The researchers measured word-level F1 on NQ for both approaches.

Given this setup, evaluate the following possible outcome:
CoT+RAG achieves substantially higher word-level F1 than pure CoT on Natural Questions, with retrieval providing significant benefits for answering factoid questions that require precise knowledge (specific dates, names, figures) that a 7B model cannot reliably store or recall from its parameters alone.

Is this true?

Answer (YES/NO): YES